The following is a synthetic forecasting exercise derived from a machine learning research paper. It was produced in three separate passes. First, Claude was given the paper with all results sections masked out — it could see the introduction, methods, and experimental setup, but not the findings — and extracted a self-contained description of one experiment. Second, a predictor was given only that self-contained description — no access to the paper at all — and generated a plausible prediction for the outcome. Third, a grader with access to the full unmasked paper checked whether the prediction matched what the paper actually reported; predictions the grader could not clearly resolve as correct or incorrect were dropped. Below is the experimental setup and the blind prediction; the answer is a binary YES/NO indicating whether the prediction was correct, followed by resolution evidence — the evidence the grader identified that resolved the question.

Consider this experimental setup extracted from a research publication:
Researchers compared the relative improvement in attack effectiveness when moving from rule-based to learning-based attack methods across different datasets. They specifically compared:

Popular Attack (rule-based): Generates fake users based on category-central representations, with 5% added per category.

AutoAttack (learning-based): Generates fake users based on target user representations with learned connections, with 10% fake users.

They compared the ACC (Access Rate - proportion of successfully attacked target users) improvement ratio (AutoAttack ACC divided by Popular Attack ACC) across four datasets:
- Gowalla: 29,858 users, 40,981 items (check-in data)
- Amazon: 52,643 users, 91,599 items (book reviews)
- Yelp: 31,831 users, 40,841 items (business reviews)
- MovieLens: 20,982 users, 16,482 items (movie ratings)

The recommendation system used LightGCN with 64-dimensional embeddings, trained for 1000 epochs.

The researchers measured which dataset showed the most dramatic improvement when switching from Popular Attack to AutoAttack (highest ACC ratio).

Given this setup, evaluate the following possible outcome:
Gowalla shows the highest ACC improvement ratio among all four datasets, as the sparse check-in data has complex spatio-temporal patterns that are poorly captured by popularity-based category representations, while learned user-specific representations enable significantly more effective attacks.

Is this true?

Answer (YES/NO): NO